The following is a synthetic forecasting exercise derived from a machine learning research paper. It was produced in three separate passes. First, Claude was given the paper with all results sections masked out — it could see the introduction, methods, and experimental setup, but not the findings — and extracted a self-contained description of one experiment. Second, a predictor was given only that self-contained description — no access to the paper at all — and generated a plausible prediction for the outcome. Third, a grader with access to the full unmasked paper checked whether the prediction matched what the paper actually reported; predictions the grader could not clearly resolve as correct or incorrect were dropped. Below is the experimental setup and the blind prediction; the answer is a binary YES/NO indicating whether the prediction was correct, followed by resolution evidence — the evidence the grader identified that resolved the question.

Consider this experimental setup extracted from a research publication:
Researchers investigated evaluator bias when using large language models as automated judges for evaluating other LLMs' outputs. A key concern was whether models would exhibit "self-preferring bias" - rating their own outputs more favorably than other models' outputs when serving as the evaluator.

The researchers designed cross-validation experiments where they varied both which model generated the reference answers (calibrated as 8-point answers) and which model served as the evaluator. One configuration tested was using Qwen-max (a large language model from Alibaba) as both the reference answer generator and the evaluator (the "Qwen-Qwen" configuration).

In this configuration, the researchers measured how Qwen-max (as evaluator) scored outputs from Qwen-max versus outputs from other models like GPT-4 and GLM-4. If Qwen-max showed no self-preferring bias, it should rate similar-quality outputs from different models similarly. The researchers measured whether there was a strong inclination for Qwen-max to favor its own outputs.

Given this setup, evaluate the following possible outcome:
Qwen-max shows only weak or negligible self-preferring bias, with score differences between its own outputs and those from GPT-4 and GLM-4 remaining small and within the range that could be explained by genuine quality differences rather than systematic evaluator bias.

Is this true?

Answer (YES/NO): NO